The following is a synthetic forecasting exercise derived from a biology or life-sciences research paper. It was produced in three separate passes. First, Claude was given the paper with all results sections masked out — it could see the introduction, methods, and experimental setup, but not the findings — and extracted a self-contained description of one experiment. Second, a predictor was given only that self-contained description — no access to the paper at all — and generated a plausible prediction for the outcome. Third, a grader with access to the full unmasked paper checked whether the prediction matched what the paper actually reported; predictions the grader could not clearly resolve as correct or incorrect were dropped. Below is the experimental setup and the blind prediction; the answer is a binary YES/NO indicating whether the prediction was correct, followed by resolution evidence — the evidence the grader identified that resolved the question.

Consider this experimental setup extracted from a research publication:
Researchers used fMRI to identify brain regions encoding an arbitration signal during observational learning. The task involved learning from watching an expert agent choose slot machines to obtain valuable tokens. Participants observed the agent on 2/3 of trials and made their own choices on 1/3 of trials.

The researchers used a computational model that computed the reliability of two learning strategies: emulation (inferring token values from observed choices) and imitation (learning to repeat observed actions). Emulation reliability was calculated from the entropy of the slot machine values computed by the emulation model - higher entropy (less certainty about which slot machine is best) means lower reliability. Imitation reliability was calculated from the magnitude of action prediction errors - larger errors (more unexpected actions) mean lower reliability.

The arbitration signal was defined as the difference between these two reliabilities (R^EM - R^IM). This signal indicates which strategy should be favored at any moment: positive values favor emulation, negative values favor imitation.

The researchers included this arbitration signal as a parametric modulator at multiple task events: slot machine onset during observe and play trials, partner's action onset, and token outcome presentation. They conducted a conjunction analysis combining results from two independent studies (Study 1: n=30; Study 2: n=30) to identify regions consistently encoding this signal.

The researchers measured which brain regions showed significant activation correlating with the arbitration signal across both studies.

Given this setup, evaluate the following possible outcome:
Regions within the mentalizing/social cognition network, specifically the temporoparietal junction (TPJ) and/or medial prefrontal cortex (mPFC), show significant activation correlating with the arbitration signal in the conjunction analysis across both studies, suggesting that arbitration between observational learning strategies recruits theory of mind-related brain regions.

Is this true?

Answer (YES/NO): YES